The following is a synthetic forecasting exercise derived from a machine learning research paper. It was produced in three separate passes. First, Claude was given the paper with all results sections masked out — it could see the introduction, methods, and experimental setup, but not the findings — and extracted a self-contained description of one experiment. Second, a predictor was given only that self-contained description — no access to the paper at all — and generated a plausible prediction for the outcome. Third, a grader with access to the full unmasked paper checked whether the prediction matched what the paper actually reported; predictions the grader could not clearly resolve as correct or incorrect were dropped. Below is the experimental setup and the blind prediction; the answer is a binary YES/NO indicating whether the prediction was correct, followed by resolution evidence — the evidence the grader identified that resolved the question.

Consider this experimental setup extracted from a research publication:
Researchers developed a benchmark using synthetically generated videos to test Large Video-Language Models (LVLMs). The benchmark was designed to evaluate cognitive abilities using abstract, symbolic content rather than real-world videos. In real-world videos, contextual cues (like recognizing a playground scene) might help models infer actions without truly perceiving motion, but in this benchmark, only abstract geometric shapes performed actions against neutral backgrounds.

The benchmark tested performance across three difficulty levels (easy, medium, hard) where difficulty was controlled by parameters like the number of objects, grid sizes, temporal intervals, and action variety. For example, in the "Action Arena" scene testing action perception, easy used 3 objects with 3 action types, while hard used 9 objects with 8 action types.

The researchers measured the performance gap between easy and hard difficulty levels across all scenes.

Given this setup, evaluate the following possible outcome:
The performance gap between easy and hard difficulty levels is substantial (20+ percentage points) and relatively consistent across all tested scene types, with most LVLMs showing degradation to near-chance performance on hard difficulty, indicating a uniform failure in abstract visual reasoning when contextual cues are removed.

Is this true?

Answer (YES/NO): NO